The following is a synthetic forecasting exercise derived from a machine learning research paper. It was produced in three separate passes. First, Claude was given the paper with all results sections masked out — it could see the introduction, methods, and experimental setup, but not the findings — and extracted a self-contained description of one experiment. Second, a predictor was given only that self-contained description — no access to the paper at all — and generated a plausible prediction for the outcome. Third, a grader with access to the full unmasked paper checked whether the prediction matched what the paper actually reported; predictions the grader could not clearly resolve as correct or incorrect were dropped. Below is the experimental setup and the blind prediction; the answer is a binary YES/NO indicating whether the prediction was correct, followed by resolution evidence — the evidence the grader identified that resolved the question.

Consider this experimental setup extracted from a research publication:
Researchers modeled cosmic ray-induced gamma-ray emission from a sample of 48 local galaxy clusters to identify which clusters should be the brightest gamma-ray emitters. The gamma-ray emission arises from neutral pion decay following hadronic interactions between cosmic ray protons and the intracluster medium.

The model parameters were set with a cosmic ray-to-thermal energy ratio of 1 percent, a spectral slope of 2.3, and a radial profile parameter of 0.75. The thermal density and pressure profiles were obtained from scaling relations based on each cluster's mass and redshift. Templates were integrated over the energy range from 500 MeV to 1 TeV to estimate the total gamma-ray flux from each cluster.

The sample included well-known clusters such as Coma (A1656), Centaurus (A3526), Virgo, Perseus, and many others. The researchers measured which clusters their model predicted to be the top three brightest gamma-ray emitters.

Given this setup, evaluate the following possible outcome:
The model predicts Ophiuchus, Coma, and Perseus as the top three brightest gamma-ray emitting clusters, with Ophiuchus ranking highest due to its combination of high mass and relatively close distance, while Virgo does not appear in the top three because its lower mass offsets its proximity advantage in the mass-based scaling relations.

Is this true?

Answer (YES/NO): NO